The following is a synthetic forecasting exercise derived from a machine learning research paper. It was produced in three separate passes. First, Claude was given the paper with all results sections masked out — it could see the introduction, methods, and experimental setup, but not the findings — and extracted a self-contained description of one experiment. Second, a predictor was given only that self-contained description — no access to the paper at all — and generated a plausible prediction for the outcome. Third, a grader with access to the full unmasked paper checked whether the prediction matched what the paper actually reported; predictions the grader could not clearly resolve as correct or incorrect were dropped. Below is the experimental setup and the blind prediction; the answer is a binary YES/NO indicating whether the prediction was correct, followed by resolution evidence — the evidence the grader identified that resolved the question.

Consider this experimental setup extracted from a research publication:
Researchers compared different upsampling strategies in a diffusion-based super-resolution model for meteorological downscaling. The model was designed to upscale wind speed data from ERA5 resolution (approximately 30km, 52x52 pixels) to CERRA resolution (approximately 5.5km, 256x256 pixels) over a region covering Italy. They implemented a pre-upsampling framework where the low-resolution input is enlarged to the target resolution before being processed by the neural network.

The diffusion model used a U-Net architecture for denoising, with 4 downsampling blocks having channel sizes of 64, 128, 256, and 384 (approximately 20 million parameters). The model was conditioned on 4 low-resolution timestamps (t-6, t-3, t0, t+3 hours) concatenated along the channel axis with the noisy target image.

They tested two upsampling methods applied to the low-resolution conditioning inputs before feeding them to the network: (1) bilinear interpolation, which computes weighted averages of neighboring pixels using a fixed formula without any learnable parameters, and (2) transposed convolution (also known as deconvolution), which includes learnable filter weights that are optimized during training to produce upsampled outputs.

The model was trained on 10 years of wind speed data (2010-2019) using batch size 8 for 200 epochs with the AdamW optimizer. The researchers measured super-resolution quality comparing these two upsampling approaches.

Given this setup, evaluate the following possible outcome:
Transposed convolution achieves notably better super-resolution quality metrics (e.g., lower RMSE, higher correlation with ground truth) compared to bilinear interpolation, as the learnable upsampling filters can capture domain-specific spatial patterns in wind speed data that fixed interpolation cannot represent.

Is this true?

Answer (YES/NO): NO